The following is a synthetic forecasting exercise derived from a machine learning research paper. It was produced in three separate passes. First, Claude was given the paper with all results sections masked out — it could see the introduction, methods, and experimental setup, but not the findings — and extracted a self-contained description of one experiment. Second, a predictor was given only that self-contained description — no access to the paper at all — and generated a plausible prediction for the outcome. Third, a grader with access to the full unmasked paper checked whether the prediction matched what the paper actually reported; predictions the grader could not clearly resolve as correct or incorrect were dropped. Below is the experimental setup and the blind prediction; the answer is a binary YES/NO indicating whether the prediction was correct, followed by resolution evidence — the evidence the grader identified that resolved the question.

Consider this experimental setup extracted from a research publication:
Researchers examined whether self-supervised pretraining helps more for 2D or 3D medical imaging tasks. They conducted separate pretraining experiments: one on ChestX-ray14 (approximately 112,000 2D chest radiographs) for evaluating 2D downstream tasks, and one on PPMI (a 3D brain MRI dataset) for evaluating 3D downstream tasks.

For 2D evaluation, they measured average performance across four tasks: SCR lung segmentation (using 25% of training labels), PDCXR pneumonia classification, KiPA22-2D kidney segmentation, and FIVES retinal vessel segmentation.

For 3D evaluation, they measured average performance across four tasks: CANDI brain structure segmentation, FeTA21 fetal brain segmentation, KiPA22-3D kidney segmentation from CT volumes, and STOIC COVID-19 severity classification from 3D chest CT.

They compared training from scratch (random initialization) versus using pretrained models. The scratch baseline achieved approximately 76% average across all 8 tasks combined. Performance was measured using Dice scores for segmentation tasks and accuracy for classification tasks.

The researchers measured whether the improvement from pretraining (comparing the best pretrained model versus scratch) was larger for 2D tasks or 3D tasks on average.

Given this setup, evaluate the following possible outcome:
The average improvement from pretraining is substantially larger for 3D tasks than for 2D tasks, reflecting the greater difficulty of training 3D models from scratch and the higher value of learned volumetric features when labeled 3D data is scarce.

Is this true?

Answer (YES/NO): NO